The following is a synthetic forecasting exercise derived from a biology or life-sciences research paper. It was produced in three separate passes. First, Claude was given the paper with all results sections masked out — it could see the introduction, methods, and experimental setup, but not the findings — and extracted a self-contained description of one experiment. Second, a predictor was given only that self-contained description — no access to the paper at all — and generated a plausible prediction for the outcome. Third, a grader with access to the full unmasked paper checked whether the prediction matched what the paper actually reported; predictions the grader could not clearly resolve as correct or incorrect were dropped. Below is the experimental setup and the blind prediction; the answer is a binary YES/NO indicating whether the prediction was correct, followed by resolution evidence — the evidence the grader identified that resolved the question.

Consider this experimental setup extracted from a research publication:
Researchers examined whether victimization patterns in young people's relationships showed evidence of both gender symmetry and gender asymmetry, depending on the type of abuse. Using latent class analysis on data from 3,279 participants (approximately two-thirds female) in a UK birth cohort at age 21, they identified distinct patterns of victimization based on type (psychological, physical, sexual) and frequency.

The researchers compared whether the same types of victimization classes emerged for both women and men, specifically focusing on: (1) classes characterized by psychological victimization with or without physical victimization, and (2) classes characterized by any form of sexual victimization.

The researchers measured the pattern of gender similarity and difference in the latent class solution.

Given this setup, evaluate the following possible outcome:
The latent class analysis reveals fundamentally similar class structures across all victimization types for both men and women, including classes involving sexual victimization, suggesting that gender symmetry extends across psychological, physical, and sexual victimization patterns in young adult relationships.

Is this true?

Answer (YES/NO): NO